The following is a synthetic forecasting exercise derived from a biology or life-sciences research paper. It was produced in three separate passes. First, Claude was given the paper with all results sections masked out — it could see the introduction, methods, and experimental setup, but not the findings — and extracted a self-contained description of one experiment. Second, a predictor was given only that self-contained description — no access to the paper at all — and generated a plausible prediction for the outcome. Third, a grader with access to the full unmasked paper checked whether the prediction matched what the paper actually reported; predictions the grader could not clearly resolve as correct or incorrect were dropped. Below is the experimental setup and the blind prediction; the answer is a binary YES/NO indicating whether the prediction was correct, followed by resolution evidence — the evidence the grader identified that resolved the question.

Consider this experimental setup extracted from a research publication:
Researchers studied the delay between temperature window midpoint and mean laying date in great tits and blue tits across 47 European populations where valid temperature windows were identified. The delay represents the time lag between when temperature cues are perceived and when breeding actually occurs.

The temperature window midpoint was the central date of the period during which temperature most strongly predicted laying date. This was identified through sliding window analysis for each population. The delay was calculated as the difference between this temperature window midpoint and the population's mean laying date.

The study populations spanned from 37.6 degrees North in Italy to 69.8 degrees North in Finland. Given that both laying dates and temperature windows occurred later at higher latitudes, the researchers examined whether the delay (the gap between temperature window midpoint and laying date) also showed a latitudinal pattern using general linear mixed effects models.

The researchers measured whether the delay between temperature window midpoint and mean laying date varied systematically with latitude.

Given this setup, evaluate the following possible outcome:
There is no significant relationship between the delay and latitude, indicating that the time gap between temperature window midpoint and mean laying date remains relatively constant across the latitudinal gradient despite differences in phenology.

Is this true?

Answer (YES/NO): YES